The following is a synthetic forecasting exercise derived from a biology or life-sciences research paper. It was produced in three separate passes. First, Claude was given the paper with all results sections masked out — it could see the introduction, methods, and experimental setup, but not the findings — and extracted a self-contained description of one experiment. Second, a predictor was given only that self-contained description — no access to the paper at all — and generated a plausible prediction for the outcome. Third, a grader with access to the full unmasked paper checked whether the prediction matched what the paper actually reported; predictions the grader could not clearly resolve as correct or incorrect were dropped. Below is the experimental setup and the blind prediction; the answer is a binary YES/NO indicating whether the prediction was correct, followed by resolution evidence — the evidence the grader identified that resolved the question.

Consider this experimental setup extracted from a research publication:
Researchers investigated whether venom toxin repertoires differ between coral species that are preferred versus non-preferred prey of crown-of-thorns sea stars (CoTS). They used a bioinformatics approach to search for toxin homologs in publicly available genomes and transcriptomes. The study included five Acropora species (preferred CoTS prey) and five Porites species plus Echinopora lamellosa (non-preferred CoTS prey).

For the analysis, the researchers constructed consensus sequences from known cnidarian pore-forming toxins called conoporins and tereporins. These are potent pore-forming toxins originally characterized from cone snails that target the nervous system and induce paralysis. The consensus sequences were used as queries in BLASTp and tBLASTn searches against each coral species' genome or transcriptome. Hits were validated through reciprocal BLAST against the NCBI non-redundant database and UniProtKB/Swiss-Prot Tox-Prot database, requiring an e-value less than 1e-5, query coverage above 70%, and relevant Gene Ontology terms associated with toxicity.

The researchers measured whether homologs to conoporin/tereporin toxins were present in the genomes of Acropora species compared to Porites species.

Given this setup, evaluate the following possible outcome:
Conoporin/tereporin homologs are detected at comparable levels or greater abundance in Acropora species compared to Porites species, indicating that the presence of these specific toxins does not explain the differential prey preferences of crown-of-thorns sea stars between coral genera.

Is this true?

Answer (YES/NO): NO